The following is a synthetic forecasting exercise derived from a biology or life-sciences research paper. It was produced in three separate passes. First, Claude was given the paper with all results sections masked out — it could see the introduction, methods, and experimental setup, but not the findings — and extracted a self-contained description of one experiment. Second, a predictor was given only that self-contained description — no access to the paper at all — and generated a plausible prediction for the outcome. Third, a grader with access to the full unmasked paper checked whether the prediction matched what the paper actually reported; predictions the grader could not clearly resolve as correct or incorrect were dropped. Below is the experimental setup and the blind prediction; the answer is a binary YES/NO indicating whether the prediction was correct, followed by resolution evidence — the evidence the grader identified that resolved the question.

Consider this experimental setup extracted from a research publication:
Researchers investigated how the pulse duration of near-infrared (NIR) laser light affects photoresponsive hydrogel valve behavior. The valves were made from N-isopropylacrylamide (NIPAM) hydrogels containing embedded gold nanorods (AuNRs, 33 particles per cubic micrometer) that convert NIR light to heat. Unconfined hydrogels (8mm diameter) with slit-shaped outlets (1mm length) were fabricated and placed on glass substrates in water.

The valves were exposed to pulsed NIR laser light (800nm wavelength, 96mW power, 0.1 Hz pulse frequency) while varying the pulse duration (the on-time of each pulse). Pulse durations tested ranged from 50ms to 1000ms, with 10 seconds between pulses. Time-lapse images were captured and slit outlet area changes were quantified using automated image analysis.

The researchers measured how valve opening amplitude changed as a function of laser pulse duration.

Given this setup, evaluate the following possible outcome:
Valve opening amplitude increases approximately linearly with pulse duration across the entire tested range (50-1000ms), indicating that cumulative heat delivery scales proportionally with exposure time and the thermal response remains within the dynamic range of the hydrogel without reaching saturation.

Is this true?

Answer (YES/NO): YES